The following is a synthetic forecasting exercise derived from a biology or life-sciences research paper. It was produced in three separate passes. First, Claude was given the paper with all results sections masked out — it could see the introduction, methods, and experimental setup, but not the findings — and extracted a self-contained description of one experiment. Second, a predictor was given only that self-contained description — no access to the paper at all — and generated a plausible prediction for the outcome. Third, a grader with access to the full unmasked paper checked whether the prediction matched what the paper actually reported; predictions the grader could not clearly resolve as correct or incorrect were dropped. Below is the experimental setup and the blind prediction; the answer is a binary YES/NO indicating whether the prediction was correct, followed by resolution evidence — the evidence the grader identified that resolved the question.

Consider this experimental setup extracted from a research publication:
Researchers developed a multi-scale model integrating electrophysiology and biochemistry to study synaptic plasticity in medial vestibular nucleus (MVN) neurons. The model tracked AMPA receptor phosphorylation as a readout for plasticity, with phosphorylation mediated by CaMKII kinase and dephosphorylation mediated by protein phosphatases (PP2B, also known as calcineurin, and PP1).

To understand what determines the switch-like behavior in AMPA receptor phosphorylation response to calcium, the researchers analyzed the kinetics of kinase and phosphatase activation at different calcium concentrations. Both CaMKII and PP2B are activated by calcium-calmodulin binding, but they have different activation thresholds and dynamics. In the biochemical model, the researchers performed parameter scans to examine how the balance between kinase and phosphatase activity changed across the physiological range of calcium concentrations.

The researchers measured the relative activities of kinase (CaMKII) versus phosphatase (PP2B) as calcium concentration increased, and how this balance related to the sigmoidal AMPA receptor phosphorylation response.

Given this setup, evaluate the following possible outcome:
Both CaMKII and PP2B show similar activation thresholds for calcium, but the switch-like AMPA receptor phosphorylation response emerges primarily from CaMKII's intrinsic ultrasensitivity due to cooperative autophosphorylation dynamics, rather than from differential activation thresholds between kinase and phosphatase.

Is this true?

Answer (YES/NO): NO